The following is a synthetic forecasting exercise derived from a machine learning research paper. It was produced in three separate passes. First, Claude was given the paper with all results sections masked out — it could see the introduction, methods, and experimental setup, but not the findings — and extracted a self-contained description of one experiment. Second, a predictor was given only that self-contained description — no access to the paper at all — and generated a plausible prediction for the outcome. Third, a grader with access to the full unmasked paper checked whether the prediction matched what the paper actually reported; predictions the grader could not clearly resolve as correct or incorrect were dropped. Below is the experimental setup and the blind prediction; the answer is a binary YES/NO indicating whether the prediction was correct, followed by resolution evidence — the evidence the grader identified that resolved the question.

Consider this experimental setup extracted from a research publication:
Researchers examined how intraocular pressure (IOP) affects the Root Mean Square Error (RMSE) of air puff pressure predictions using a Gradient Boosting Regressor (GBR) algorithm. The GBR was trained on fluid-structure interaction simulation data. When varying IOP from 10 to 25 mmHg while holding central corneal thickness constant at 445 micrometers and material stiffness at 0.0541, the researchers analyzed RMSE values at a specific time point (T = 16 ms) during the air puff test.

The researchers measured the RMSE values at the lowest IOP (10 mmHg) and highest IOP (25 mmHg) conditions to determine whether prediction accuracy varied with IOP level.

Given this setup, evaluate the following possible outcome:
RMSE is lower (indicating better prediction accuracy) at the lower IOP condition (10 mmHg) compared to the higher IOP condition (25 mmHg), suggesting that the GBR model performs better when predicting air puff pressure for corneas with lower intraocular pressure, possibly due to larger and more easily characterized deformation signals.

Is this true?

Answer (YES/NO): YES